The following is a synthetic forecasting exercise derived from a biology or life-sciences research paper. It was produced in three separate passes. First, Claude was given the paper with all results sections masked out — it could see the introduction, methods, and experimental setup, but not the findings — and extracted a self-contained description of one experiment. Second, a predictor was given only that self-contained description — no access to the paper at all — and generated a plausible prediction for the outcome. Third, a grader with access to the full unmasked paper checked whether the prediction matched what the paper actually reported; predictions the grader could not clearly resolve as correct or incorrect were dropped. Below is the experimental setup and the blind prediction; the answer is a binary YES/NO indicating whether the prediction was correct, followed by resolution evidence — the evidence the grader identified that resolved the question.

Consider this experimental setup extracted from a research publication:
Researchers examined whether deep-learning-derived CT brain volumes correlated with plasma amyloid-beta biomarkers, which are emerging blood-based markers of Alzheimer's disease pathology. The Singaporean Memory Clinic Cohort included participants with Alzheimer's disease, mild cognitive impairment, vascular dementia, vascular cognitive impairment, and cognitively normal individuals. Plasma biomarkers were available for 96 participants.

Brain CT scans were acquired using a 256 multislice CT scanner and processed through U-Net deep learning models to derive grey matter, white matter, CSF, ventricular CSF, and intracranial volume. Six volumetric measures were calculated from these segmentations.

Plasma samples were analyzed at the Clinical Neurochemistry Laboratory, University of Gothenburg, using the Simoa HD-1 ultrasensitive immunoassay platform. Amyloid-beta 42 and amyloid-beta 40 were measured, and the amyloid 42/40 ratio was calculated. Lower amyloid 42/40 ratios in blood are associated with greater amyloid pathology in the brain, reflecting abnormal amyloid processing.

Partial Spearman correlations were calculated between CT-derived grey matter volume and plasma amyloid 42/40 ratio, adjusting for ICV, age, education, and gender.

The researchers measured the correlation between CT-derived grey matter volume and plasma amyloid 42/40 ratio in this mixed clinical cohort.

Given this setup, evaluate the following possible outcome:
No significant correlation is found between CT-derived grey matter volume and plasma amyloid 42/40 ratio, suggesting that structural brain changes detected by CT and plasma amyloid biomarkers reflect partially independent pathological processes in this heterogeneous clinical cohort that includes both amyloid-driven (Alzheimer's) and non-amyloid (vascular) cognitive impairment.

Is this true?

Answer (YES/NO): YES